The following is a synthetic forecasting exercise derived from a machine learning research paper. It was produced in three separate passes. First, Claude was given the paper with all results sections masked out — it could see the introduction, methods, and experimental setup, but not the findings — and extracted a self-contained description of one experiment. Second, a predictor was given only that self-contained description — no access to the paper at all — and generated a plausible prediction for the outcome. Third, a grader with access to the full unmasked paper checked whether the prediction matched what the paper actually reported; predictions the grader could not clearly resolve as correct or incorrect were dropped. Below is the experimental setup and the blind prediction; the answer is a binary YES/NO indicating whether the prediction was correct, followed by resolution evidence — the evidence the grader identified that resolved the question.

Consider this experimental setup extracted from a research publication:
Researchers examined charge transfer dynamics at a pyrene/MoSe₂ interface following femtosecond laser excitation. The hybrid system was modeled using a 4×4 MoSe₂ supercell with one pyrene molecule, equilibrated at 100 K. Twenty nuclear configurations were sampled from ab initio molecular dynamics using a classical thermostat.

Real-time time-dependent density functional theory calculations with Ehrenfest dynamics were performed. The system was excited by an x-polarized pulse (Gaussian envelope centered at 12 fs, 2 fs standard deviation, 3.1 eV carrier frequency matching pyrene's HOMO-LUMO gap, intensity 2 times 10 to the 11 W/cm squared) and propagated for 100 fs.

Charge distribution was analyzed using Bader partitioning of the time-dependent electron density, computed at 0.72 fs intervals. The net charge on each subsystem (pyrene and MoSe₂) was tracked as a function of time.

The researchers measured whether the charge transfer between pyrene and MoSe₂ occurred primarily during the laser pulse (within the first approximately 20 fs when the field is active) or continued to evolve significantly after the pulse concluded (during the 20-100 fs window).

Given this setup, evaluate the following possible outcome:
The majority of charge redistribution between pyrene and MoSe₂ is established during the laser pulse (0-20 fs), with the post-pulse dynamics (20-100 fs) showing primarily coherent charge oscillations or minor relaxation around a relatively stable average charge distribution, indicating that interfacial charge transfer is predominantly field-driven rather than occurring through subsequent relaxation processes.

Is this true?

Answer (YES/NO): YES